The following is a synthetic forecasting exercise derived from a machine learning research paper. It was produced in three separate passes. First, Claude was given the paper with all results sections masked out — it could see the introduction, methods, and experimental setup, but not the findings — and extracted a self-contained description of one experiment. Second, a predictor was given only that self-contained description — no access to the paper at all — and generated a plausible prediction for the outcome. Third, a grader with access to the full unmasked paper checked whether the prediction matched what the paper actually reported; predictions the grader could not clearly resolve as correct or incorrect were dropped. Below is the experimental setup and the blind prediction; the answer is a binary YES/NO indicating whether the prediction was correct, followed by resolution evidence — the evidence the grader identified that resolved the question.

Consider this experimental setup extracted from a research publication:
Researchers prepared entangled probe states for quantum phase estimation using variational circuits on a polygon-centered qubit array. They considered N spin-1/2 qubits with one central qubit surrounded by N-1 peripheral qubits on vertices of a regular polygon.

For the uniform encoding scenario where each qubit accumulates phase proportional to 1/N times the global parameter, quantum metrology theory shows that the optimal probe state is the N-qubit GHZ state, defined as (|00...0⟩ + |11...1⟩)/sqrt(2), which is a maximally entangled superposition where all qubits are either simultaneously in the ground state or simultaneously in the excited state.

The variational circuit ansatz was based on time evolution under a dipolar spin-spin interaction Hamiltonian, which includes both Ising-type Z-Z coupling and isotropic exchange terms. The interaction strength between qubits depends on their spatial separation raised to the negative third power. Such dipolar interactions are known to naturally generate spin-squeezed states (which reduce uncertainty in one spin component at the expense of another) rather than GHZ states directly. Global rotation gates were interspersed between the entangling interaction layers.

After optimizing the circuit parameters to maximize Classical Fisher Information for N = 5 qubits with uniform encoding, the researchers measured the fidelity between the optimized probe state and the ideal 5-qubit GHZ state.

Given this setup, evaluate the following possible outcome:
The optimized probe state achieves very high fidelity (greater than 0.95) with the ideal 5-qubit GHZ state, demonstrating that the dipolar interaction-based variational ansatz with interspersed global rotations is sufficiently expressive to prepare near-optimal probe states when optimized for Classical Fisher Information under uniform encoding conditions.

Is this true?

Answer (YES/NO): YES